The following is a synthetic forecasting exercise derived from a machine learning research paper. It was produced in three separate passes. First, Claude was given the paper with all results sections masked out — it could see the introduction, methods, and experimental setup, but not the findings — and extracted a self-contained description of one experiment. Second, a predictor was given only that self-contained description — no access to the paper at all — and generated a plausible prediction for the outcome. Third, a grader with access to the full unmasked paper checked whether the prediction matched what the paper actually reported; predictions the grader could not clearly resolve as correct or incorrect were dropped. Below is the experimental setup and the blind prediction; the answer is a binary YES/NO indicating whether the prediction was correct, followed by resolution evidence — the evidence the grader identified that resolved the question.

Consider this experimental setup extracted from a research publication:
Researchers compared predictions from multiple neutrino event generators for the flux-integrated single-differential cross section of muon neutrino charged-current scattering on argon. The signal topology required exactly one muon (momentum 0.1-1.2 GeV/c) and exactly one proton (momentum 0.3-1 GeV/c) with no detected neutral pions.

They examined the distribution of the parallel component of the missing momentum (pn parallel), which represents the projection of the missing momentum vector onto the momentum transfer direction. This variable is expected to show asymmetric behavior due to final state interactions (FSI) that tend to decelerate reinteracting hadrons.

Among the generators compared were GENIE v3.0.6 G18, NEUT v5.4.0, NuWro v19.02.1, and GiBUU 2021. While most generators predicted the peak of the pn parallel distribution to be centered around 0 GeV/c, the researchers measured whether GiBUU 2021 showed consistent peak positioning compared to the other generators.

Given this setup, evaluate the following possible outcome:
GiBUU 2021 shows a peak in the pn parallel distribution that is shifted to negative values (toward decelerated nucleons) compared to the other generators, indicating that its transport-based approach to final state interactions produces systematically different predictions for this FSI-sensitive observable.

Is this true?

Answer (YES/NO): YES